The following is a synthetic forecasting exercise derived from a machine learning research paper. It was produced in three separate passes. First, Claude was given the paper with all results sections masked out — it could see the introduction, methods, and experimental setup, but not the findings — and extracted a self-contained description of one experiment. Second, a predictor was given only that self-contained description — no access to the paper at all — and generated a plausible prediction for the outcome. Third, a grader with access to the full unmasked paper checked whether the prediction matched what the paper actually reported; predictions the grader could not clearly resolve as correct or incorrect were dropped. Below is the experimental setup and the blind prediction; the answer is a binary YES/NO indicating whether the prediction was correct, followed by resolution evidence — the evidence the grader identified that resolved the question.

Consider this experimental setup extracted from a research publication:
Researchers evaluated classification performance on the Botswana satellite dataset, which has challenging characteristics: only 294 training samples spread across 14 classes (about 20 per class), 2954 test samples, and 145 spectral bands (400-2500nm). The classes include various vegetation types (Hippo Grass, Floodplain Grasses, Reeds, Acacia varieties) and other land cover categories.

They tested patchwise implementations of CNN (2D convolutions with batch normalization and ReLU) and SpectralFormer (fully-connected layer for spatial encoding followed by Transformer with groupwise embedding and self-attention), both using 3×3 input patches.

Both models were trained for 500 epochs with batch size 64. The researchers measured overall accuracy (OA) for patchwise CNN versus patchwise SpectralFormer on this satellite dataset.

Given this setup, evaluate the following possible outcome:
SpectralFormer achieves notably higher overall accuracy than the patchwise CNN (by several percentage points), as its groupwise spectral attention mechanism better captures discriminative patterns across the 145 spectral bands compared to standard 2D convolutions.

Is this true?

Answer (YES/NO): NO